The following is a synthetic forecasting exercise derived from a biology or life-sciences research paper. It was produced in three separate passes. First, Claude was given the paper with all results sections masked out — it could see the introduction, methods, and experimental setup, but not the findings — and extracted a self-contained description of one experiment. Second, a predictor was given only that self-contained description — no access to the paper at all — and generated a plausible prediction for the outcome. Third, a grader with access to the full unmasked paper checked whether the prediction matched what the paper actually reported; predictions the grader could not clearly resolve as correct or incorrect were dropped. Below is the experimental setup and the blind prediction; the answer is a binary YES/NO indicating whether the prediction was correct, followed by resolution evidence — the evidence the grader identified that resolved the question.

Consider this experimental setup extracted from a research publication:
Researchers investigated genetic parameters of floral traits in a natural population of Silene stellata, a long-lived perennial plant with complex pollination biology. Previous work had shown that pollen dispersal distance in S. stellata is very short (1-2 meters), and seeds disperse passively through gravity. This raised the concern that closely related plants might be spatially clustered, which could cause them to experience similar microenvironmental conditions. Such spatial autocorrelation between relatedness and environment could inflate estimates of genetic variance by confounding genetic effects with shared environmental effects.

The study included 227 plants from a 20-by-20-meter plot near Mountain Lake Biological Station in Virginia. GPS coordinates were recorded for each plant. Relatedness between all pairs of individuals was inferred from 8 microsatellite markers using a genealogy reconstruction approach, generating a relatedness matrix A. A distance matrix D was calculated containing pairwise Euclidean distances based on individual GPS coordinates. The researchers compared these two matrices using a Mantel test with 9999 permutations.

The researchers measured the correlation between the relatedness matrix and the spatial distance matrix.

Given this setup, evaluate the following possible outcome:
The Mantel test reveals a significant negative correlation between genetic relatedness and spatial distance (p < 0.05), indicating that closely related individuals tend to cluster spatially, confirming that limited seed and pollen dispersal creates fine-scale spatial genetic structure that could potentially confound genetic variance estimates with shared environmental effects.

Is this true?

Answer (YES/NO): NO